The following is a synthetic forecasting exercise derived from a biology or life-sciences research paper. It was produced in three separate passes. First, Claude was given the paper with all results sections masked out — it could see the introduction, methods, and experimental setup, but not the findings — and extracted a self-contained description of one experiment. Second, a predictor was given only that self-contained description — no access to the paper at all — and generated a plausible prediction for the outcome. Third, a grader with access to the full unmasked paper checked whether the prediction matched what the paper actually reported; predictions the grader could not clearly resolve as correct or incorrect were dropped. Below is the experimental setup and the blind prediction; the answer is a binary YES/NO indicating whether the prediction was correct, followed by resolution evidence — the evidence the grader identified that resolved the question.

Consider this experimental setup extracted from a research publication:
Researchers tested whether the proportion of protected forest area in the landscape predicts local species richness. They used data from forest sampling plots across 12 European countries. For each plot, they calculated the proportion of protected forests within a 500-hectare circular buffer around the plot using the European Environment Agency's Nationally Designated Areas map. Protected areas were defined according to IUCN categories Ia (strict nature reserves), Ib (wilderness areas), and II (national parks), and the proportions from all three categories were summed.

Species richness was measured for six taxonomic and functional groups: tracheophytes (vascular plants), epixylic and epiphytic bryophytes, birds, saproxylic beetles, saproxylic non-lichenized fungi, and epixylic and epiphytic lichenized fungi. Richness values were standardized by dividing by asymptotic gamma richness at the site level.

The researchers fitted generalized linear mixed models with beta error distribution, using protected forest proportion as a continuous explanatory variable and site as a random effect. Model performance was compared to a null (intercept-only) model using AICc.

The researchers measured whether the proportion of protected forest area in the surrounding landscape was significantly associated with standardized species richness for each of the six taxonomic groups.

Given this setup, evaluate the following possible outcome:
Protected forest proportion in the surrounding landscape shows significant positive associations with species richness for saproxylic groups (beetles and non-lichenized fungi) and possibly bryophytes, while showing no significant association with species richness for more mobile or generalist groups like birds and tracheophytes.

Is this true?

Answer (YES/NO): NO